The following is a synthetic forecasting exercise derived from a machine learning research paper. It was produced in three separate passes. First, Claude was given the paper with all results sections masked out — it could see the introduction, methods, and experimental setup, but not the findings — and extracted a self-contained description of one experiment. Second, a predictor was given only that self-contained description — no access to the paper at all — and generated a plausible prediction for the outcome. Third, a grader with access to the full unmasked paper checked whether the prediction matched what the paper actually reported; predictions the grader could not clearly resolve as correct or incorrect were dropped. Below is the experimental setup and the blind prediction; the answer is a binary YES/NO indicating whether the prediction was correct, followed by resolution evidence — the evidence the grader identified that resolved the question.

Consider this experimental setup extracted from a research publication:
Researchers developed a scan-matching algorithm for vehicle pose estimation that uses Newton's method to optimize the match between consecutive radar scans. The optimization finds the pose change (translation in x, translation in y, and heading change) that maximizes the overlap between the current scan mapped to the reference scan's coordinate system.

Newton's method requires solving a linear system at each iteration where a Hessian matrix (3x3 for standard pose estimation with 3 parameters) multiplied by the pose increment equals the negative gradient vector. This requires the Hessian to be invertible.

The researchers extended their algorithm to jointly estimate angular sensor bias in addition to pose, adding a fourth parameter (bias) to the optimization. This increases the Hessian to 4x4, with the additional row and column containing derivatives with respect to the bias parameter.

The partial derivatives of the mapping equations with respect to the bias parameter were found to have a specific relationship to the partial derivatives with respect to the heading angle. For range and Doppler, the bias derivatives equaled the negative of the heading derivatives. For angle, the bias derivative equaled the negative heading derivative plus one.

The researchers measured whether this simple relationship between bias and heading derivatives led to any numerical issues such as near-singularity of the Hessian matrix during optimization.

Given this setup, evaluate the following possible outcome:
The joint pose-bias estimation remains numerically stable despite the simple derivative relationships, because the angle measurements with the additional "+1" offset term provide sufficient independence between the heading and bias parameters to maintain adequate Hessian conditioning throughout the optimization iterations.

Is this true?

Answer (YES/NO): YES